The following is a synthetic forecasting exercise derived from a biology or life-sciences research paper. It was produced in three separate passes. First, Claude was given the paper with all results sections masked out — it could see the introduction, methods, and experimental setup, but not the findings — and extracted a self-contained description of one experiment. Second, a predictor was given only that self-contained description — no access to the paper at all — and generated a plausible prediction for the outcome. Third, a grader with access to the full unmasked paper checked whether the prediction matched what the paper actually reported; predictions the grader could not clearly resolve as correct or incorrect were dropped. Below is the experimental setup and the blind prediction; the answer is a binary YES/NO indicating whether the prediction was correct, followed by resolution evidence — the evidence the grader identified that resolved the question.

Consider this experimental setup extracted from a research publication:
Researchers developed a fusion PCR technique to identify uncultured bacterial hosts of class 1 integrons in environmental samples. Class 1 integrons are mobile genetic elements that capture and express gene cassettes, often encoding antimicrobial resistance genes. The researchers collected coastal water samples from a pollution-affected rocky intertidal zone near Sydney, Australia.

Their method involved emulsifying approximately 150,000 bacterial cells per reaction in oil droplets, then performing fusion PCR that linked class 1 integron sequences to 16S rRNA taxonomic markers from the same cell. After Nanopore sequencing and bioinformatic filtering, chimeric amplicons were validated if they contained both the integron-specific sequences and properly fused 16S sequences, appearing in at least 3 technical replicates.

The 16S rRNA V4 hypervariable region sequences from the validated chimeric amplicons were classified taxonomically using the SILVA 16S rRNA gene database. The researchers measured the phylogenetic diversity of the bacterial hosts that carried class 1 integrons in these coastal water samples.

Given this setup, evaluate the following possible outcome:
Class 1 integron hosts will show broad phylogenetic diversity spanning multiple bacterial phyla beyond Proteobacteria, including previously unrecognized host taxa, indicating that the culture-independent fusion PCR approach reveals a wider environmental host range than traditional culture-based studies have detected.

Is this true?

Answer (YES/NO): NO